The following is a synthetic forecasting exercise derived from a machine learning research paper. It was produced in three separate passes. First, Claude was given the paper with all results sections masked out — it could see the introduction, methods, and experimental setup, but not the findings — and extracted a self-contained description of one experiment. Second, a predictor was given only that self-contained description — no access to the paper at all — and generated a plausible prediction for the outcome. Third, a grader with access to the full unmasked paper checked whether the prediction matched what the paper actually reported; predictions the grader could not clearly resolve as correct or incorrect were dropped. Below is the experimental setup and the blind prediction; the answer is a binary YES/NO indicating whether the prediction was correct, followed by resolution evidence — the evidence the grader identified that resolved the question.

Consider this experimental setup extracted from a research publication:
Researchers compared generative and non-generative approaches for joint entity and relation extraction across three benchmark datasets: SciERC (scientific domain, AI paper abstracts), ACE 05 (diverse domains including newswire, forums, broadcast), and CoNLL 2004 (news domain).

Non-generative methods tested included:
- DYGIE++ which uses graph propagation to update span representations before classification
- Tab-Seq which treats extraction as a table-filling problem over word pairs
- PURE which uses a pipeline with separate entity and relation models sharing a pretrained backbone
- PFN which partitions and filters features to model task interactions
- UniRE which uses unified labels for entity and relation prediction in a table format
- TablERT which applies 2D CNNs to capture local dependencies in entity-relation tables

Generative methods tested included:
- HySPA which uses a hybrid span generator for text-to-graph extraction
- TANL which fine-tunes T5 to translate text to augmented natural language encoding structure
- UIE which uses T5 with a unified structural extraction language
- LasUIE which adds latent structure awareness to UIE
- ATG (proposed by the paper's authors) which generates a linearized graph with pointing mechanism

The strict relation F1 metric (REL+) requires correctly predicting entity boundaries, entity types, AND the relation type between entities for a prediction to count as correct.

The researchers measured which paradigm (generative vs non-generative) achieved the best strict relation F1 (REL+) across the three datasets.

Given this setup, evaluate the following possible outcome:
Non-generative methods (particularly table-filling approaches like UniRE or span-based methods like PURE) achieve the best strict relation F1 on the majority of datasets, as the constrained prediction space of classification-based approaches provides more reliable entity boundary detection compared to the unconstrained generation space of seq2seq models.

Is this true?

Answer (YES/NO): NO